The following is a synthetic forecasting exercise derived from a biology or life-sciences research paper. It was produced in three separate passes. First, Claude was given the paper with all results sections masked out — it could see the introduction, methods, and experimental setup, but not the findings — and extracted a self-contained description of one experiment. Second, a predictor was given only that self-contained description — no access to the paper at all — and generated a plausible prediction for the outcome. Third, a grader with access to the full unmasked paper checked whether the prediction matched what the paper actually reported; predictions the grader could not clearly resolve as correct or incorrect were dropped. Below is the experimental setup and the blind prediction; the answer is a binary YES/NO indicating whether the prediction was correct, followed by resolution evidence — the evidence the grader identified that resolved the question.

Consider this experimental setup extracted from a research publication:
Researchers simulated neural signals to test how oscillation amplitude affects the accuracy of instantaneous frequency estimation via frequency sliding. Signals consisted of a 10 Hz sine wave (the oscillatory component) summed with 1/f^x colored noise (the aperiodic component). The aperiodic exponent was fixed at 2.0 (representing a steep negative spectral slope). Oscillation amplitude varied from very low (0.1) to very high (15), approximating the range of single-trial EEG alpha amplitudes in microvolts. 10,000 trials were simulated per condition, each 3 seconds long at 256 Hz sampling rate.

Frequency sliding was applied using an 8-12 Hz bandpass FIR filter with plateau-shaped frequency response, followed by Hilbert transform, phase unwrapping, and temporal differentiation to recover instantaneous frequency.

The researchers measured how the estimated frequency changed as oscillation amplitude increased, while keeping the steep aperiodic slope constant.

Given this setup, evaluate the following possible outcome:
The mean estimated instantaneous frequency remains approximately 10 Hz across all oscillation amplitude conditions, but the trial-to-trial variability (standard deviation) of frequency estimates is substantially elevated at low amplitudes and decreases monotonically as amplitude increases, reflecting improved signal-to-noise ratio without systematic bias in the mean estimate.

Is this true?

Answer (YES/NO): NO